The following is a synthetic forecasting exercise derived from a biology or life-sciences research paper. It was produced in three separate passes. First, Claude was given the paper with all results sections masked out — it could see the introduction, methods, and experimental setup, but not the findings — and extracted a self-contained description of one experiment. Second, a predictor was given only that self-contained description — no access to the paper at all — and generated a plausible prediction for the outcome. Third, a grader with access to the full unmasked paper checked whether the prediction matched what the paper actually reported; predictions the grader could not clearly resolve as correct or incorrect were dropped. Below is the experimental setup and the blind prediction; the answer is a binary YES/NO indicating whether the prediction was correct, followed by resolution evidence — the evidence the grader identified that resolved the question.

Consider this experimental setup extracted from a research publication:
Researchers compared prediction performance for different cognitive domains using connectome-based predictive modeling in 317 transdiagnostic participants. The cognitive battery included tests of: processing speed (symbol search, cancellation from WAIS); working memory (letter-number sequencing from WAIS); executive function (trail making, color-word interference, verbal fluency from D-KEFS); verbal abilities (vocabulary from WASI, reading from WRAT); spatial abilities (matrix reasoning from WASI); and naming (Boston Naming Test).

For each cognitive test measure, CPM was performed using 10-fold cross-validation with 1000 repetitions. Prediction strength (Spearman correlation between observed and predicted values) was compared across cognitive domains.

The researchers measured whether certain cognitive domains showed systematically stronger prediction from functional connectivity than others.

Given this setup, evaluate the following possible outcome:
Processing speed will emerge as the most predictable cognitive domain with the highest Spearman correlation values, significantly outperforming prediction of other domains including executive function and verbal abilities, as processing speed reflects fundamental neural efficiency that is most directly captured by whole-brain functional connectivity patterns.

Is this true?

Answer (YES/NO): NO